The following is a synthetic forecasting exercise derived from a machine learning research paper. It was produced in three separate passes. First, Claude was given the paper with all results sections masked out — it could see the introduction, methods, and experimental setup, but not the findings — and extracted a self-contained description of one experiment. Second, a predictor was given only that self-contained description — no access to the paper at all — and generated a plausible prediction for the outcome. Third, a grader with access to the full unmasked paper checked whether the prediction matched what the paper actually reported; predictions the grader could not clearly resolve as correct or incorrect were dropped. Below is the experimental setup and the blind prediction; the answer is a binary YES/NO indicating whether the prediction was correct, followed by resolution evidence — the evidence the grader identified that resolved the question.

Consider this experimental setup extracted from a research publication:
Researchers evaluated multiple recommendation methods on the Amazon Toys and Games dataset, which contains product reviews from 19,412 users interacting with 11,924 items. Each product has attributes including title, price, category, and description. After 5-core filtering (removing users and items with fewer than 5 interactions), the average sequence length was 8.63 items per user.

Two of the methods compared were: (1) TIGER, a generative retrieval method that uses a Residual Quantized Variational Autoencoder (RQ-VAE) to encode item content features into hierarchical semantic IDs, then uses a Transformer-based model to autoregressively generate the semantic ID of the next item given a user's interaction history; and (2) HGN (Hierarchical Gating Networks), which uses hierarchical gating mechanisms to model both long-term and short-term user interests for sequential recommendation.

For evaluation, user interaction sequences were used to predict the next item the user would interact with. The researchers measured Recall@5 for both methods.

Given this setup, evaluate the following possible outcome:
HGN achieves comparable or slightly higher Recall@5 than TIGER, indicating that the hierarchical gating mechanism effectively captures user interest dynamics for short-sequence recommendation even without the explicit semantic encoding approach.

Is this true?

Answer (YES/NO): NO